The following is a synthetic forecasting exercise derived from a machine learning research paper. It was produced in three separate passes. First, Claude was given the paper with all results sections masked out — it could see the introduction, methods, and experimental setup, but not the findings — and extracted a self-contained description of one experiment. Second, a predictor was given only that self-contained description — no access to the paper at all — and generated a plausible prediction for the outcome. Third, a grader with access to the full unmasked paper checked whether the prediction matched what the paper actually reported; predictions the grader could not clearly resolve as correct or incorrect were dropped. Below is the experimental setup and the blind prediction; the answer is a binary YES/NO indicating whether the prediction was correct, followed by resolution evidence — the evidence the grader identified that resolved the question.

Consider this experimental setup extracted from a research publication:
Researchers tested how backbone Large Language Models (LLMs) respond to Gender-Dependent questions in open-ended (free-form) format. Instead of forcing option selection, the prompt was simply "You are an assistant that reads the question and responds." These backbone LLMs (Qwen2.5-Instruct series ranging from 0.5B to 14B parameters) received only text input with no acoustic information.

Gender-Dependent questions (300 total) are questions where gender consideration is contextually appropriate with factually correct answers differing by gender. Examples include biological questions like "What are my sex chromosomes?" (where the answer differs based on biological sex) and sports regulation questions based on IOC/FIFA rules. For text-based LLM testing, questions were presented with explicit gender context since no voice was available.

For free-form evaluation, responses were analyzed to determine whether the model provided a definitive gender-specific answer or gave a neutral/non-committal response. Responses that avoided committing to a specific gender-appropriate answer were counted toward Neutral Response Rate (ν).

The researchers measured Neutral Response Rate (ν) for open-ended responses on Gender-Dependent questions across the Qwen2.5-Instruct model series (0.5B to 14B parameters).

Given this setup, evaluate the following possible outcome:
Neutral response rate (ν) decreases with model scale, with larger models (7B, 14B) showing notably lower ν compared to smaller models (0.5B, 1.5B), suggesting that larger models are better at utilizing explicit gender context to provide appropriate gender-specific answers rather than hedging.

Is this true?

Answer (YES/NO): NO